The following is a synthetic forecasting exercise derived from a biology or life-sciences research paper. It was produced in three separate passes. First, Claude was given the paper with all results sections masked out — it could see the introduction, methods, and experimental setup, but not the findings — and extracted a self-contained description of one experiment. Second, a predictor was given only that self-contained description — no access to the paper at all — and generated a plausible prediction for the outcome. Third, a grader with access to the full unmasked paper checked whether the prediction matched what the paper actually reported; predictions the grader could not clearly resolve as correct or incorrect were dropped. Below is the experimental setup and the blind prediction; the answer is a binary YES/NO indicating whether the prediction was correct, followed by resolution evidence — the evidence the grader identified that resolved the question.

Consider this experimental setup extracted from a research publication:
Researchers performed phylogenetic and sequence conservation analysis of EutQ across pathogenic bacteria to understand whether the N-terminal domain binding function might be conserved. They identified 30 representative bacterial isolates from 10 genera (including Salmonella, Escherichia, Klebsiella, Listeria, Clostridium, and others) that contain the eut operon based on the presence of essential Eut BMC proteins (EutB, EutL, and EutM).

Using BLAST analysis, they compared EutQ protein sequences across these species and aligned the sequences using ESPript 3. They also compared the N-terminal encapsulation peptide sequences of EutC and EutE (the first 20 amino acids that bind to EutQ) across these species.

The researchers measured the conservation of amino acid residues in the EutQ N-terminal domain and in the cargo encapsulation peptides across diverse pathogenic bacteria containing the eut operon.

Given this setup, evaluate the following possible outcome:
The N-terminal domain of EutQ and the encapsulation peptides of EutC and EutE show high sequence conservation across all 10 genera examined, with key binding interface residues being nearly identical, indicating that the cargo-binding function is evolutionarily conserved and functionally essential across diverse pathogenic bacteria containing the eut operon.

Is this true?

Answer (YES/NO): NO